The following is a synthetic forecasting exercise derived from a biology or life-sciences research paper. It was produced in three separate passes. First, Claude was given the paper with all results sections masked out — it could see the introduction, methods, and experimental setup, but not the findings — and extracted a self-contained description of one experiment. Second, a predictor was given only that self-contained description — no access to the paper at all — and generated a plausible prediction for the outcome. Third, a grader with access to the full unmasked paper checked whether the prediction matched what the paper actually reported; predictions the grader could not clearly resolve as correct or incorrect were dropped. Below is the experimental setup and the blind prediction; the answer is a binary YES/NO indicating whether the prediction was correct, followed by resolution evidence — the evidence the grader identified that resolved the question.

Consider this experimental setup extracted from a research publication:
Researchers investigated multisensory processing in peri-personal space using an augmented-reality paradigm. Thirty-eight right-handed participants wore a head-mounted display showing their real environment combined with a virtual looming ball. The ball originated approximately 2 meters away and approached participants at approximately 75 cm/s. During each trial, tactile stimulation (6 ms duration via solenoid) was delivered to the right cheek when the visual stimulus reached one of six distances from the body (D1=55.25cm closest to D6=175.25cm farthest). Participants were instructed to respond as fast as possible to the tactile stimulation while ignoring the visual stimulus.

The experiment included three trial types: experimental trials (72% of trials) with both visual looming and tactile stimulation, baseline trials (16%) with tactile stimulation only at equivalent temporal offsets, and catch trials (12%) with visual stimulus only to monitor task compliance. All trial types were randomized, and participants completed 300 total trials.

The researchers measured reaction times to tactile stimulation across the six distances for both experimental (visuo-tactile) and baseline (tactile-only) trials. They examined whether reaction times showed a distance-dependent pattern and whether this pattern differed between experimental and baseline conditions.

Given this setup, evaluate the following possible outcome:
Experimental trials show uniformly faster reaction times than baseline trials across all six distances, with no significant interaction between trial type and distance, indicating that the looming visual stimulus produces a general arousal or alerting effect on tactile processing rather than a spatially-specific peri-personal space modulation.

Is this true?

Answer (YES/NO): NO